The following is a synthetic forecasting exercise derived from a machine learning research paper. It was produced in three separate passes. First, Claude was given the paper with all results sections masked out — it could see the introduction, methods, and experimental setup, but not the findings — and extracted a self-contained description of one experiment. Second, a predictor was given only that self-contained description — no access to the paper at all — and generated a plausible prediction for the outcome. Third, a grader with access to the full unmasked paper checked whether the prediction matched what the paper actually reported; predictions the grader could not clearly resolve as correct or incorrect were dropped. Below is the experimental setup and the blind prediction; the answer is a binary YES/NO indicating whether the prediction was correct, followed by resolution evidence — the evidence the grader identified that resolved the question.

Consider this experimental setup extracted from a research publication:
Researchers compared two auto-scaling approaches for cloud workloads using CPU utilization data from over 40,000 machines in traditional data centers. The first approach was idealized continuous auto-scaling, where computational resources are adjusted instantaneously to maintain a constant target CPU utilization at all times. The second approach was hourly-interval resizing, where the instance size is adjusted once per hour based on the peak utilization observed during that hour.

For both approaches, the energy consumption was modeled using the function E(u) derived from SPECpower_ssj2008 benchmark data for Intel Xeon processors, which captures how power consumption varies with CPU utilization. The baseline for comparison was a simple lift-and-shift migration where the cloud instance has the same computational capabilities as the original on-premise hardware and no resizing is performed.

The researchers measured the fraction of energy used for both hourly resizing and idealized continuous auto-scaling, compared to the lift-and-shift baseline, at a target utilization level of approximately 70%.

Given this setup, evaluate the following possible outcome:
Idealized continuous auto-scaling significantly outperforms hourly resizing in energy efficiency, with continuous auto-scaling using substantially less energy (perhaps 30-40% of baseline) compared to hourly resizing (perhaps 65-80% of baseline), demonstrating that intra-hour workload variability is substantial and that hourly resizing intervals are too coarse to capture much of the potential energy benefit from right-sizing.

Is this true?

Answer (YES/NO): NO